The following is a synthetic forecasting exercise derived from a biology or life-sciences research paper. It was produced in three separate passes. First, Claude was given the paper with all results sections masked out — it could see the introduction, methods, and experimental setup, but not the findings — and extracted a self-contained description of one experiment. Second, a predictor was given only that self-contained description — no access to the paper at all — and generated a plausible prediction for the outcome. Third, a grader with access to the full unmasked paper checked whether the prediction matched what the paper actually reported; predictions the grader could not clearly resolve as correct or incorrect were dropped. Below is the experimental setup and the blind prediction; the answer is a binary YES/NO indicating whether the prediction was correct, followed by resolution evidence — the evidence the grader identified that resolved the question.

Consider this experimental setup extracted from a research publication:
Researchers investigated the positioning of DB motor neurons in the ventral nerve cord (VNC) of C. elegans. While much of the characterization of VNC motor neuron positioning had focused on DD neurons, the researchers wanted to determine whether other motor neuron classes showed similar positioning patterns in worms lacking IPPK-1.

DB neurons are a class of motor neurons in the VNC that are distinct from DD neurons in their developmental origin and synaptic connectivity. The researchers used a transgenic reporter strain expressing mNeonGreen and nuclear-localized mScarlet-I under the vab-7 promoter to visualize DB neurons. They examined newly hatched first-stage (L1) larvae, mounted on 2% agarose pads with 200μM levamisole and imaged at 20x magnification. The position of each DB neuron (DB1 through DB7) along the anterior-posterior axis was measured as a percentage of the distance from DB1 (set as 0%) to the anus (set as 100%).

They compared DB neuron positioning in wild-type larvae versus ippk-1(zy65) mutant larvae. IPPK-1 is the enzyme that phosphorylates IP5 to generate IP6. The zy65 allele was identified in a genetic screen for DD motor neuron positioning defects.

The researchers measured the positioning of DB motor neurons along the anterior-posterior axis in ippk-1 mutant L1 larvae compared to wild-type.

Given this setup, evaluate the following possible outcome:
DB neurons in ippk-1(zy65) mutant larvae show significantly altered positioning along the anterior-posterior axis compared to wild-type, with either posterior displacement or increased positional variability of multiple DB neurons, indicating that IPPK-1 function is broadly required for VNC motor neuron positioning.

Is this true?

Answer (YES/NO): NO